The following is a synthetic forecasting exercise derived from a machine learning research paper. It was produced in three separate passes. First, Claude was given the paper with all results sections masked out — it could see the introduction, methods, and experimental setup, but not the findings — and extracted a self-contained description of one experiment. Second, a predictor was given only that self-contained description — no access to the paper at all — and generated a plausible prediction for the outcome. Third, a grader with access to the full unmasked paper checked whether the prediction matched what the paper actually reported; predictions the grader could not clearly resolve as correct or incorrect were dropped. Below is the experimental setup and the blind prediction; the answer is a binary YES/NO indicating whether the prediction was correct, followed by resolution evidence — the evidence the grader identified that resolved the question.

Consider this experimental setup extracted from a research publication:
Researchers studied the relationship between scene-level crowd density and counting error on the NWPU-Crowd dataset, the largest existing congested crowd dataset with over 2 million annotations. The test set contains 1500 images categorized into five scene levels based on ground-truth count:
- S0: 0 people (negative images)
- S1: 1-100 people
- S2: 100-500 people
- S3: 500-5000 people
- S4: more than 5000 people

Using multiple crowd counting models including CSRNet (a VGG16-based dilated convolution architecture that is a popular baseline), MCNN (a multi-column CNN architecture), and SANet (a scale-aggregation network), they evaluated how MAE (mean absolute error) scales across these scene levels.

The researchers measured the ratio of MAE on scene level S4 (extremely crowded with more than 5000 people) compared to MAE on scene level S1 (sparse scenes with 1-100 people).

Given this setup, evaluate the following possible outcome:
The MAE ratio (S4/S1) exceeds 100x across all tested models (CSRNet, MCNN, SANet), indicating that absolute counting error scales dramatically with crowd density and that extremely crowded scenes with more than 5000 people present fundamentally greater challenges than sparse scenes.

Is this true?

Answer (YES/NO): NO